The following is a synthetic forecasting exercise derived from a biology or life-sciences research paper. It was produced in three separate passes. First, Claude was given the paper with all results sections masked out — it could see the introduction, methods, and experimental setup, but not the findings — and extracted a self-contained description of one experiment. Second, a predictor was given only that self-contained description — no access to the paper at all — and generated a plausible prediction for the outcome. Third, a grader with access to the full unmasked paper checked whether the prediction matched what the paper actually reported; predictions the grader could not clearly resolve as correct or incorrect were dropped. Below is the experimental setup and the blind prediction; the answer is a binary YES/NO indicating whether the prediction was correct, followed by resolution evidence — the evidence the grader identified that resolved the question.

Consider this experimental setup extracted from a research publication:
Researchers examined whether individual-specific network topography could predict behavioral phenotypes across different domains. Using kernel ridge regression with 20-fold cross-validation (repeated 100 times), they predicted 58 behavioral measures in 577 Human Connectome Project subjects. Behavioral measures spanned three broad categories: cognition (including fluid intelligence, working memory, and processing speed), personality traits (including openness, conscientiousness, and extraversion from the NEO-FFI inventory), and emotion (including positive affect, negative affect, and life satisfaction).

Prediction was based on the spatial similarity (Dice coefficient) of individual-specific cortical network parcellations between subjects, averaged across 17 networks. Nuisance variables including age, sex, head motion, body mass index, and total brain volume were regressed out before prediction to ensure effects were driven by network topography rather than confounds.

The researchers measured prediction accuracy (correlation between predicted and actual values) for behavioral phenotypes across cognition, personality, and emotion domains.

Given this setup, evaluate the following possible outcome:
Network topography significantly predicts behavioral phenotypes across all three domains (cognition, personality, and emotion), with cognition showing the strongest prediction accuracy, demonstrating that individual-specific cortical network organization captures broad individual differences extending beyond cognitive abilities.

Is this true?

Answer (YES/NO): YES